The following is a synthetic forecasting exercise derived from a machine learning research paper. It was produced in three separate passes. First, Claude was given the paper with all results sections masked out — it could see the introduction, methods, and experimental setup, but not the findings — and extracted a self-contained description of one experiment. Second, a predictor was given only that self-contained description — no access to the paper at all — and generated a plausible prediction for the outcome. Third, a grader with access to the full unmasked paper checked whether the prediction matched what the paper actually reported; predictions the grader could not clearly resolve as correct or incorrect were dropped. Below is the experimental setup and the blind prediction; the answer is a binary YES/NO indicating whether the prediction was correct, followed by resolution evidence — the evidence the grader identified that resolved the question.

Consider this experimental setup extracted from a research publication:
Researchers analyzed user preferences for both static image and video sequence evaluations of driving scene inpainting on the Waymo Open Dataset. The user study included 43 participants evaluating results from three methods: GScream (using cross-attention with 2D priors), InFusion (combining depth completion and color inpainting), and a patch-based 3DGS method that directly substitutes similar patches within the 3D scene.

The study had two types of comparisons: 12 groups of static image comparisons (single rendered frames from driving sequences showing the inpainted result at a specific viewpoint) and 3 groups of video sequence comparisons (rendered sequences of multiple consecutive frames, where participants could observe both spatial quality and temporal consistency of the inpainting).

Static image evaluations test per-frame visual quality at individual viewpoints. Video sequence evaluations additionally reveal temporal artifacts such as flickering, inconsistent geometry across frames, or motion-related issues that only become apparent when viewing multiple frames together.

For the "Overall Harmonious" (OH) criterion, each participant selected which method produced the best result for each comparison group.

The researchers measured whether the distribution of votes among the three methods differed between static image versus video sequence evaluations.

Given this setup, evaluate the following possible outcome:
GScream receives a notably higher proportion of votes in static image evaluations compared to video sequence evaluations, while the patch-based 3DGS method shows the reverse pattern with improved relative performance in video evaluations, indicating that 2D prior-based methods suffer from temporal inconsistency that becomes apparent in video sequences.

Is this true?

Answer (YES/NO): YES